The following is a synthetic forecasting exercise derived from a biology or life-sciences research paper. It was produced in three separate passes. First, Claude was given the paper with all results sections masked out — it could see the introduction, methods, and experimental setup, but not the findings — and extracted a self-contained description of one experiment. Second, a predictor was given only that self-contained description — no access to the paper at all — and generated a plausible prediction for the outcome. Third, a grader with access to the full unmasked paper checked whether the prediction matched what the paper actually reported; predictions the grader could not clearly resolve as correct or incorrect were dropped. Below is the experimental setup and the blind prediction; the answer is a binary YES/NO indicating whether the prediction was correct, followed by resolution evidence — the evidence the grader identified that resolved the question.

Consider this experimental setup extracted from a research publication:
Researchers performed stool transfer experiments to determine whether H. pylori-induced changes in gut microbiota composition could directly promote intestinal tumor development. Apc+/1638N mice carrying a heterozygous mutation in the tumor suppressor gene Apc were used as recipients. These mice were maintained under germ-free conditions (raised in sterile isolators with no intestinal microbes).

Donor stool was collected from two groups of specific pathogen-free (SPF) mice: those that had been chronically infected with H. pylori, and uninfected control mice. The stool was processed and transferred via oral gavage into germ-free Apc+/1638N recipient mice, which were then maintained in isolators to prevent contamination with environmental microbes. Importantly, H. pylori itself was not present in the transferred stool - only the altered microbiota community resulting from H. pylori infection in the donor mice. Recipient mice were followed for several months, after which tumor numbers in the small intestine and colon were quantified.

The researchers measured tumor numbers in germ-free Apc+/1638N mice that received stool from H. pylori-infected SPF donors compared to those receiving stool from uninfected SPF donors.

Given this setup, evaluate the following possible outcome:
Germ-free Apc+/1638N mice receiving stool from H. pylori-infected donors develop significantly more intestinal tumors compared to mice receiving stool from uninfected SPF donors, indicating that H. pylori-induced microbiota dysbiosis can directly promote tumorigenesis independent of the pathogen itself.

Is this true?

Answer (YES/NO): YES